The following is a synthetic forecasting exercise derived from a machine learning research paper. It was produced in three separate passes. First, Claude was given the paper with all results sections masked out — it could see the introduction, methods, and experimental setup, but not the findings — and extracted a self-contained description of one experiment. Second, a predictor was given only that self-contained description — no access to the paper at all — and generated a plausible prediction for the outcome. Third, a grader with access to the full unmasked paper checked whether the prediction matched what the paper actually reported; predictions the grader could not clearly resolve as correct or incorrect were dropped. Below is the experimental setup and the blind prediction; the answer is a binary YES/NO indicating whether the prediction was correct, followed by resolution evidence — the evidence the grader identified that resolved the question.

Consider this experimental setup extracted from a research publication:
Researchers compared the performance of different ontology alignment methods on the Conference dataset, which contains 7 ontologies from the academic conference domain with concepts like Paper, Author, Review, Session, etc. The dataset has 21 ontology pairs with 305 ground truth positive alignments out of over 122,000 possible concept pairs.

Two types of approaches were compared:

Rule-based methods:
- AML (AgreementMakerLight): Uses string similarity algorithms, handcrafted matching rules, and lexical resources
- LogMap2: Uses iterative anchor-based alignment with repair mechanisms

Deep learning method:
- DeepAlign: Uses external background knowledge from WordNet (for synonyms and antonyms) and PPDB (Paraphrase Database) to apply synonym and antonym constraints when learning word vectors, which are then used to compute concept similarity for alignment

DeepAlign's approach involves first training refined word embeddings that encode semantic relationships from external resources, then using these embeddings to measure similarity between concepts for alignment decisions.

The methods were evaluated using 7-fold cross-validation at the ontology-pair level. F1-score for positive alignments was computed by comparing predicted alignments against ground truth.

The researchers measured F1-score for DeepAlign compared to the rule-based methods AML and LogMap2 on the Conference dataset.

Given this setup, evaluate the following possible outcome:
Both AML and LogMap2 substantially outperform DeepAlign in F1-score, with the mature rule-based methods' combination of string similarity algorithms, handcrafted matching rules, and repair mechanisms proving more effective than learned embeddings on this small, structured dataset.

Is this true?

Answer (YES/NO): YES